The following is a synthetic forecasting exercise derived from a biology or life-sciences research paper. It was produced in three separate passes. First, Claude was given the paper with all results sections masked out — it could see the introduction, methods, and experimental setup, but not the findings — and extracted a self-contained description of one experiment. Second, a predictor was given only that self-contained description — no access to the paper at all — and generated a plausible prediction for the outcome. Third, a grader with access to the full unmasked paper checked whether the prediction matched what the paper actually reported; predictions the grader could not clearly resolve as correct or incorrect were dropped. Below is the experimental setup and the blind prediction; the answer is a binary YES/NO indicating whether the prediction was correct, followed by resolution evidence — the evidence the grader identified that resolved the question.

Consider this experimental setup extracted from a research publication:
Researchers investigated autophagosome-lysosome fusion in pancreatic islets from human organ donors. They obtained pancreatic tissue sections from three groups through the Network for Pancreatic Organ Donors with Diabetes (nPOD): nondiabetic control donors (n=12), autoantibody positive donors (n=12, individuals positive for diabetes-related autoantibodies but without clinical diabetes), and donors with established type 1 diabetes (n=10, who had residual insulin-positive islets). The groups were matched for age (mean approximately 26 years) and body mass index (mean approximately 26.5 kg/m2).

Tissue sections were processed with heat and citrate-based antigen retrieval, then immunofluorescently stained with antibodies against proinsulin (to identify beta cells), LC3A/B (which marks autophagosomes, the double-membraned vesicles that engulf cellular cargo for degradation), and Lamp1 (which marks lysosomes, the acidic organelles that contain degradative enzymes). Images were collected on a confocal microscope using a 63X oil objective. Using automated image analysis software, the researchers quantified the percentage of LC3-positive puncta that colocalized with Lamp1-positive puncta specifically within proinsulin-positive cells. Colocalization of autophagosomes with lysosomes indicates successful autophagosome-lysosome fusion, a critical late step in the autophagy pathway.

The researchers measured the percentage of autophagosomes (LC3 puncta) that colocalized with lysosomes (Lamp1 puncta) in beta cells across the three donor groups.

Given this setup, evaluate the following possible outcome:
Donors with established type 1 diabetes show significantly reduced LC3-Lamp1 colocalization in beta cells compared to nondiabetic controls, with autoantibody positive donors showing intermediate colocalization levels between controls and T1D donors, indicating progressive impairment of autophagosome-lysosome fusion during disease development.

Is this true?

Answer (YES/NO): NO